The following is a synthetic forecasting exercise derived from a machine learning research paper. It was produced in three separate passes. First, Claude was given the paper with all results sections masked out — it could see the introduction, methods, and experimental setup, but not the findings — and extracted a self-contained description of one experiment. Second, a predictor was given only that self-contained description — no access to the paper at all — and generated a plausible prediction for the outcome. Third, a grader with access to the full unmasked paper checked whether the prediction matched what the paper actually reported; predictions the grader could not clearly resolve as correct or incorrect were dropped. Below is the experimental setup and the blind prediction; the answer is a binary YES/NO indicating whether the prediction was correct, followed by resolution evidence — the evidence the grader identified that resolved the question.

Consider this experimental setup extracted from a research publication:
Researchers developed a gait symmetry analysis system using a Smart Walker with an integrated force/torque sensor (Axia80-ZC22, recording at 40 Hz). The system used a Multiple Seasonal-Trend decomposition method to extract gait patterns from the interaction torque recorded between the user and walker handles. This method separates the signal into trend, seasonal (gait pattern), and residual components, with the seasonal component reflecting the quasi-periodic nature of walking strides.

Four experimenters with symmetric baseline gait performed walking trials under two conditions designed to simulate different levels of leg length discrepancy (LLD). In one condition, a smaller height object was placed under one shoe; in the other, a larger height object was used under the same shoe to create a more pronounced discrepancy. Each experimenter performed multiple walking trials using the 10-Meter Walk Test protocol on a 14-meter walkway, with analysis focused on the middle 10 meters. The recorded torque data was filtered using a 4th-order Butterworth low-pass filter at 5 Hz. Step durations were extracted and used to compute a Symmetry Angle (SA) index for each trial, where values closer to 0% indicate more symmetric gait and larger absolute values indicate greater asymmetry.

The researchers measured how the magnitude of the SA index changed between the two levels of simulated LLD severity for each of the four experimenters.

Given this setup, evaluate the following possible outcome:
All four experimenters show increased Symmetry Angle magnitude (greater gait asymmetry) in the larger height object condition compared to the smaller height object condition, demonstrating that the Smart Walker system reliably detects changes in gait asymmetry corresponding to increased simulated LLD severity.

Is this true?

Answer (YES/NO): YES